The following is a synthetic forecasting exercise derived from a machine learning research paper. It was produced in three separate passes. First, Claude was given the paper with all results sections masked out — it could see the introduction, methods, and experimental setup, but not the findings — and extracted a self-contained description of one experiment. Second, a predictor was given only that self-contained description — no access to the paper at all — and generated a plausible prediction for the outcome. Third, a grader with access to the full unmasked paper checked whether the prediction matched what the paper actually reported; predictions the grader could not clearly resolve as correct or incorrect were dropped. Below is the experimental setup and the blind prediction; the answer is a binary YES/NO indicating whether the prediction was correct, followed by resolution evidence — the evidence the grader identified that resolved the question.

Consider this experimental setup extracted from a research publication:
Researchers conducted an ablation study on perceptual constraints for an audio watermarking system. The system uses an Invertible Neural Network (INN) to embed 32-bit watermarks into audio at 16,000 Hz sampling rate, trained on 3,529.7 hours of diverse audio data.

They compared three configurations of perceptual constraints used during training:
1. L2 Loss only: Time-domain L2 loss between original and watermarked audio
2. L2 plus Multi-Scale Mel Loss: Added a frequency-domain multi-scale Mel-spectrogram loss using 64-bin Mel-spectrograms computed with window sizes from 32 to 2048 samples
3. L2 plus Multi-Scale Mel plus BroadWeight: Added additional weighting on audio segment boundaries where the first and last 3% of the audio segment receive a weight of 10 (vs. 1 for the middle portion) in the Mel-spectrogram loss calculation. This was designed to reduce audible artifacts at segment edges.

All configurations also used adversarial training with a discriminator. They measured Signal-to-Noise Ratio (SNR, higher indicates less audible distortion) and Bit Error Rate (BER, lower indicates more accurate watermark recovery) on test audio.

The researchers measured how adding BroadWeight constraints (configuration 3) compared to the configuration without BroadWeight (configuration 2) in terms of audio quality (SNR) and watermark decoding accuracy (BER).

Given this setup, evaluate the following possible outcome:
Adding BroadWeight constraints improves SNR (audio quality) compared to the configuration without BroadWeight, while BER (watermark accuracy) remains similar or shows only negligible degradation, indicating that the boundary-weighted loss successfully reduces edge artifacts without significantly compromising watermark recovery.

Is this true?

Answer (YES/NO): NO